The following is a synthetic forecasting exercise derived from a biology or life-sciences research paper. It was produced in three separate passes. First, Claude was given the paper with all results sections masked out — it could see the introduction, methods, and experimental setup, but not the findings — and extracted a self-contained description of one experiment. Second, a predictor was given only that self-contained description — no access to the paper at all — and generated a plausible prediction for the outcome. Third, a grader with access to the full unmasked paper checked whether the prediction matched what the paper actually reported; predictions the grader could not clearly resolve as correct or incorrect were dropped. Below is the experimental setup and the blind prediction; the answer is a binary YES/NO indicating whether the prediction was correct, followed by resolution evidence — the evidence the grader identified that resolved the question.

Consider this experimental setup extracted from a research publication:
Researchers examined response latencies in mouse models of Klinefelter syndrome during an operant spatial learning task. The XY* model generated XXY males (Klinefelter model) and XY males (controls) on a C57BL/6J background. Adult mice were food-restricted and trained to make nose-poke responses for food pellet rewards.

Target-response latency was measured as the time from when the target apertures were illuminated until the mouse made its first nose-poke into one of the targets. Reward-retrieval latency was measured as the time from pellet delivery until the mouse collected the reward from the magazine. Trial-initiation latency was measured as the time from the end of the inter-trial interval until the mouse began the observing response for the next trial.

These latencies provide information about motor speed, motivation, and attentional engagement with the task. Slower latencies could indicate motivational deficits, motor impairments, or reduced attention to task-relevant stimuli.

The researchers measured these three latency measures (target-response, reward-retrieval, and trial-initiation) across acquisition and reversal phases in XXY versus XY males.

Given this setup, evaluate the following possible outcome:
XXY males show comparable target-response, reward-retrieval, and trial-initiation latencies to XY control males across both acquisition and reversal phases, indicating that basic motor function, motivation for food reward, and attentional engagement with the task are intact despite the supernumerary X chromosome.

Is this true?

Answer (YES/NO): NO